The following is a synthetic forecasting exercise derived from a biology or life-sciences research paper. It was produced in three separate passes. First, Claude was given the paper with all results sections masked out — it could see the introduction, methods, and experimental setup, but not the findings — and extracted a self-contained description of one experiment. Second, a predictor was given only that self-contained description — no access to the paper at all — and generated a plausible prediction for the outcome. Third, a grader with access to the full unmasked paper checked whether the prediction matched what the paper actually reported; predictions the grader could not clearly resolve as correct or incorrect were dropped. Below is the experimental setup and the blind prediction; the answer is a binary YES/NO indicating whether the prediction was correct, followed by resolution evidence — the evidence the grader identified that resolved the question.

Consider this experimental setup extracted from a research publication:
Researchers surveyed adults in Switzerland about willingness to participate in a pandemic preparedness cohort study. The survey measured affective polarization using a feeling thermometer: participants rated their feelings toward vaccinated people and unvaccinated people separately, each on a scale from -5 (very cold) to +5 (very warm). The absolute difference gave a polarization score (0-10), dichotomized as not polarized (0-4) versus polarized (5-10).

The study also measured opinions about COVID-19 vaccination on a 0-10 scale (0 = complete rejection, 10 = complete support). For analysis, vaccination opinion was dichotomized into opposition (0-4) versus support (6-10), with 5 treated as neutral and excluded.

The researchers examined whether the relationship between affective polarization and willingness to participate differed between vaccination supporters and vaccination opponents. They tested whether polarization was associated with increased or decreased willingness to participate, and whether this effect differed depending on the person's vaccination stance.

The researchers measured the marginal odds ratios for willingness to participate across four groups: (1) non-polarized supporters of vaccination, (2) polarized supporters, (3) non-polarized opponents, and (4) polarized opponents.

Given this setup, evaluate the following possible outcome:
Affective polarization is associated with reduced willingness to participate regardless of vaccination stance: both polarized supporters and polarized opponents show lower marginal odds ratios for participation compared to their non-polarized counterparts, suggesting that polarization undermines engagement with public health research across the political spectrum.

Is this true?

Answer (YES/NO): NO